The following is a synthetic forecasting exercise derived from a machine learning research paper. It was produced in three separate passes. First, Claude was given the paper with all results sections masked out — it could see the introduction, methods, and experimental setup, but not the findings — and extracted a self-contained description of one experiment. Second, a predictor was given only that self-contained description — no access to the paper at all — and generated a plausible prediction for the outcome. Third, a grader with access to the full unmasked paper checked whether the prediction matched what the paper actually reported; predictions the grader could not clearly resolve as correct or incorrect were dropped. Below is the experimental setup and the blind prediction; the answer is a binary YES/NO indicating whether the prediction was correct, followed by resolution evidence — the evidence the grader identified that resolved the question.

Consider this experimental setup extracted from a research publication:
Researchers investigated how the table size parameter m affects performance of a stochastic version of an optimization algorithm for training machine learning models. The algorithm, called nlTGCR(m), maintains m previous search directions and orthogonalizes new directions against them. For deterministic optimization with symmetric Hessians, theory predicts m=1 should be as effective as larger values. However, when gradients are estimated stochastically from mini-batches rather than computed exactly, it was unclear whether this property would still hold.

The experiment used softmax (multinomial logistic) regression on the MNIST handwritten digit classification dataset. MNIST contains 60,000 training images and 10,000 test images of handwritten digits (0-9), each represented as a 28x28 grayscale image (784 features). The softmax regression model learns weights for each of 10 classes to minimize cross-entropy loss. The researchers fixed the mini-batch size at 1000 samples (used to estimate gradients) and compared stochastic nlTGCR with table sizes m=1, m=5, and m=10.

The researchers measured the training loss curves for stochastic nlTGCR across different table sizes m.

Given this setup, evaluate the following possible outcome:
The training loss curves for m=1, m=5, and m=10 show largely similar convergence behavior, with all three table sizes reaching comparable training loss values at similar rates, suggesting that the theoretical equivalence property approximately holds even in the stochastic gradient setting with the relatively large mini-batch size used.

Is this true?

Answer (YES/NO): NO